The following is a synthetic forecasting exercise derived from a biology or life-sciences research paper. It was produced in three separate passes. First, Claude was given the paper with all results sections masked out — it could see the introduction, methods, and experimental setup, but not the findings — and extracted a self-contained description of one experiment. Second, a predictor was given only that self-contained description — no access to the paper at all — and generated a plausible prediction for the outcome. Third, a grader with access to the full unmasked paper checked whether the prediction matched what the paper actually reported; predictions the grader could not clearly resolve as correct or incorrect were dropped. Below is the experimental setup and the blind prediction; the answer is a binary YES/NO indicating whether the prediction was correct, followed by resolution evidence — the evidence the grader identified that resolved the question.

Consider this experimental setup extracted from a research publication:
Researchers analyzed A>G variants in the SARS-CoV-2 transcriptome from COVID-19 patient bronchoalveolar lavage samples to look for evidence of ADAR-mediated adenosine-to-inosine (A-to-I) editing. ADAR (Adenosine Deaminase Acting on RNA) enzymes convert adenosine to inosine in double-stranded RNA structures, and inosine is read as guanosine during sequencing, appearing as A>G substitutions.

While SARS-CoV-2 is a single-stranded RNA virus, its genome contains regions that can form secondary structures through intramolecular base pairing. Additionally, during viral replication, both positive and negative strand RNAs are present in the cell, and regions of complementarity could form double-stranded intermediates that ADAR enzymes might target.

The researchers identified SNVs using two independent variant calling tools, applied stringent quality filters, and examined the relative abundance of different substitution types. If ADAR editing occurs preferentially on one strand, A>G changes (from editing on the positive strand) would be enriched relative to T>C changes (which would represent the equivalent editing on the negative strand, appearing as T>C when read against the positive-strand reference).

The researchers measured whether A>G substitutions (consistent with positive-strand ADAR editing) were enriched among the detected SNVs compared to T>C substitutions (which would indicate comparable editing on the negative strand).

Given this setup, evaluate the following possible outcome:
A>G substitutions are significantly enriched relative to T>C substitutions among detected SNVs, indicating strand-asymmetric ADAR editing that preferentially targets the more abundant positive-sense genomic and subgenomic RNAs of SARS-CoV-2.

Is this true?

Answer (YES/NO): NO